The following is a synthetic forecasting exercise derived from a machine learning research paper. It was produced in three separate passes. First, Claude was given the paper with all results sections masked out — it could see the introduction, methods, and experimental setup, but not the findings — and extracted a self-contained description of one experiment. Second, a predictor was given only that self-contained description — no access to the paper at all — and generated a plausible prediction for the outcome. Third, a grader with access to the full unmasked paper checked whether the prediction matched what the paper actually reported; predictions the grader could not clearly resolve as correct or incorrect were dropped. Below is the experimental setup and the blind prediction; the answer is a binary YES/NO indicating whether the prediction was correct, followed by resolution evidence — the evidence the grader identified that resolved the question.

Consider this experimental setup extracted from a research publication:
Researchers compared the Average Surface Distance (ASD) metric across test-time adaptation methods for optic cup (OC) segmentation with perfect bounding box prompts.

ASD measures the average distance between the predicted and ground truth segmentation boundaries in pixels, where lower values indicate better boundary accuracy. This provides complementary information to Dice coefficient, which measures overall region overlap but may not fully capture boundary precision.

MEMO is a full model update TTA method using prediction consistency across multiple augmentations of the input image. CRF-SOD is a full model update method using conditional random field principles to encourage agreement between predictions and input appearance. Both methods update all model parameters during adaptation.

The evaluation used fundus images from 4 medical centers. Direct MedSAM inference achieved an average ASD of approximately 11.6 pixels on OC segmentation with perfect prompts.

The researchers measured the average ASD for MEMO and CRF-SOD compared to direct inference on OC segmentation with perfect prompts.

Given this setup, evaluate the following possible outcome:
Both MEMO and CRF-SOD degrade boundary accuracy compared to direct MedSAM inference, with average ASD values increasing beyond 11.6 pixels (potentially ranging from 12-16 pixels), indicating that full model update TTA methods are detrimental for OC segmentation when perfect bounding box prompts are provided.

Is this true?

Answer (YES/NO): NO